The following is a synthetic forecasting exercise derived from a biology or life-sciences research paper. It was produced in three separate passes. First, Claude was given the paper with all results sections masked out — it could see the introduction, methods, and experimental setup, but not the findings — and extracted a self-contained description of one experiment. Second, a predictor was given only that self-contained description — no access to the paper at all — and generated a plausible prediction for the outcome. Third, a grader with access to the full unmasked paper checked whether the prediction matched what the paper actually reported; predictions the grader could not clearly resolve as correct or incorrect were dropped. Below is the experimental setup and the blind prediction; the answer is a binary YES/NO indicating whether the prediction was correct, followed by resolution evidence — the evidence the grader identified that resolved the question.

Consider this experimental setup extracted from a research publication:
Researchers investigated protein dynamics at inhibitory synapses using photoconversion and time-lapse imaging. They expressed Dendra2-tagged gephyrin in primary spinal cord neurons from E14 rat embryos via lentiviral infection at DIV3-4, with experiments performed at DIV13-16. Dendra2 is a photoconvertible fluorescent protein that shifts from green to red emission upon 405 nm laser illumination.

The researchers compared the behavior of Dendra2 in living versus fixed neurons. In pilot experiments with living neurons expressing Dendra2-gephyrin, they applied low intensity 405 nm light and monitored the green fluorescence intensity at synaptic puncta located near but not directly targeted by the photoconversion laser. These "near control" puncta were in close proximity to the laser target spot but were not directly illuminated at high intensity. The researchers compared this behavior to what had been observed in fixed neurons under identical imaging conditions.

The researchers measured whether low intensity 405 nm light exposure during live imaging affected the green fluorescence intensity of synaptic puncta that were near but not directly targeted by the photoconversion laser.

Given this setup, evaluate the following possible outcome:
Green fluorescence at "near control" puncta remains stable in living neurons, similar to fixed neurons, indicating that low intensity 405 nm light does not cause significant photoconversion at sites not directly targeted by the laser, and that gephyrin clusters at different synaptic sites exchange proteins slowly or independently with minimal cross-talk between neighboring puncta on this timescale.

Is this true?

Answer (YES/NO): NO